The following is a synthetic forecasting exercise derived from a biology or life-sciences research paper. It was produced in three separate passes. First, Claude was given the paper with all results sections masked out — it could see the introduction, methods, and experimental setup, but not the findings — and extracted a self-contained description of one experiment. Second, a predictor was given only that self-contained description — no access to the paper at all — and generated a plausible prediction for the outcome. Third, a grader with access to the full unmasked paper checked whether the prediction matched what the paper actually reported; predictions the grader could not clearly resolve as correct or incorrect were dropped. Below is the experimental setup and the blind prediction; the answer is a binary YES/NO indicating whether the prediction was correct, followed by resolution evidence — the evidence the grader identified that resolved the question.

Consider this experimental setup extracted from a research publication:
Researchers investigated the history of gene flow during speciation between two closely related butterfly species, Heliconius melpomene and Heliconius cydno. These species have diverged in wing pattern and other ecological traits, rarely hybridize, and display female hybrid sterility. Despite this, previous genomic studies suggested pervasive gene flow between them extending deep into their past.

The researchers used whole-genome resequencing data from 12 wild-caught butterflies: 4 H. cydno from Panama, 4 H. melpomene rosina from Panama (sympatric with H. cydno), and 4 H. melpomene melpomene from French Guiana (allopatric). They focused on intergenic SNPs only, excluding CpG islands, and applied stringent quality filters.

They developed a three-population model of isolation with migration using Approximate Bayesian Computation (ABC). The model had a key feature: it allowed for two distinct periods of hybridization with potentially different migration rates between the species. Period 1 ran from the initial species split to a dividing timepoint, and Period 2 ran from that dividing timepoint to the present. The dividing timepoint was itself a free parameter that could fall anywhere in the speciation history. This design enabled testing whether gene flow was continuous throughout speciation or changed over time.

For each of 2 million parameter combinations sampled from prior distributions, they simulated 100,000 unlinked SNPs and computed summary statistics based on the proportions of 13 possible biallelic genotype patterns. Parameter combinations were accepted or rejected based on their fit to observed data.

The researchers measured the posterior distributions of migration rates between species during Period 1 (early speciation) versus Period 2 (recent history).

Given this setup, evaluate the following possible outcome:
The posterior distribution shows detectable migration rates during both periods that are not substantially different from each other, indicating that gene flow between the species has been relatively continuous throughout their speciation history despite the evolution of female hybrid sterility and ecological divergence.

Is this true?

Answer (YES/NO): NO